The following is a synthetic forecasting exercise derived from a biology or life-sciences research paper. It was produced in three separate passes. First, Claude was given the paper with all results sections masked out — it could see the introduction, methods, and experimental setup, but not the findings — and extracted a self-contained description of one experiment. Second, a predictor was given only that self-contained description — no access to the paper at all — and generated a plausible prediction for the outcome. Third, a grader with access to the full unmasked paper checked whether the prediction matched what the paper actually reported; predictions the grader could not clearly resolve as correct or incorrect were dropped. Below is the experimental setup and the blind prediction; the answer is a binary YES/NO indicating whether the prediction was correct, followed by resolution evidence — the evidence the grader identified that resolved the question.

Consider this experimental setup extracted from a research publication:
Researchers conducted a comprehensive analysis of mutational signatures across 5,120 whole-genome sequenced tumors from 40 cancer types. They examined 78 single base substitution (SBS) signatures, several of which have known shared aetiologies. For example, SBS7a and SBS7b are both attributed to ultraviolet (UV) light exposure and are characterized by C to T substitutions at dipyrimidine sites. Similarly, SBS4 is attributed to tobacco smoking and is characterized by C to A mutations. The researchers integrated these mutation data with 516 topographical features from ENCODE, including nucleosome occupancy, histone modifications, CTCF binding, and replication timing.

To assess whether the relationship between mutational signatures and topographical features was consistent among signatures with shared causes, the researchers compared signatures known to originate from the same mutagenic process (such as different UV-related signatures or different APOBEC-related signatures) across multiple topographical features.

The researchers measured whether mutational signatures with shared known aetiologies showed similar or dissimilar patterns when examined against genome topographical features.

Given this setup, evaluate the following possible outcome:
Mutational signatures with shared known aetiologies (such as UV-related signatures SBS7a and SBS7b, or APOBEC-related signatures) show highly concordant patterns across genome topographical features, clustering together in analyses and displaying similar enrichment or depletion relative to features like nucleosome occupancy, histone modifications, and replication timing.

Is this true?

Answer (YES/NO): NO